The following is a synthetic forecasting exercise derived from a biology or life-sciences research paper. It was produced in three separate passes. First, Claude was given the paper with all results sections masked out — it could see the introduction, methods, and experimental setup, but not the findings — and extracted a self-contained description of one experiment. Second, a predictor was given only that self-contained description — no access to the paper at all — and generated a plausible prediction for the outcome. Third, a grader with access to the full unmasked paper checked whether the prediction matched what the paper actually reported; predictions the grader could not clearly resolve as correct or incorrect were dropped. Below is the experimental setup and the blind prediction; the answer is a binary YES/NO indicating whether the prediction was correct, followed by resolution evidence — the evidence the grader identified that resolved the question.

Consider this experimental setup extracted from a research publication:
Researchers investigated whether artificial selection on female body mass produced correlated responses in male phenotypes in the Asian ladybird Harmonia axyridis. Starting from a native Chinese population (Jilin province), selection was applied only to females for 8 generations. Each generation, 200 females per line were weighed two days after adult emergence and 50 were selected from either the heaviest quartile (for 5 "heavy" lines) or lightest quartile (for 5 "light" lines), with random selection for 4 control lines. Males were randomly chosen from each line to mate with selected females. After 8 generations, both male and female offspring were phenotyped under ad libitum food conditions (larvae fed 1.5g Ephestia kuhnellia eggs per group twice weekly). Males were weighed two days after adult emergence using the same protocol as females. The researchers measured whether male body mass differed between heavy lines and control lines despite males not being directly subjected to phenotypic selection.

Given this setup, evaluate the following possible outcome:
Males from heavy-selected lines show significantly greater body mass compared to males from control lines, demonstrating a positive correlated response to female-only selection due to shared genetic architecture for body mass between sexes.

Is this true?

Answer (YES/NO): YES